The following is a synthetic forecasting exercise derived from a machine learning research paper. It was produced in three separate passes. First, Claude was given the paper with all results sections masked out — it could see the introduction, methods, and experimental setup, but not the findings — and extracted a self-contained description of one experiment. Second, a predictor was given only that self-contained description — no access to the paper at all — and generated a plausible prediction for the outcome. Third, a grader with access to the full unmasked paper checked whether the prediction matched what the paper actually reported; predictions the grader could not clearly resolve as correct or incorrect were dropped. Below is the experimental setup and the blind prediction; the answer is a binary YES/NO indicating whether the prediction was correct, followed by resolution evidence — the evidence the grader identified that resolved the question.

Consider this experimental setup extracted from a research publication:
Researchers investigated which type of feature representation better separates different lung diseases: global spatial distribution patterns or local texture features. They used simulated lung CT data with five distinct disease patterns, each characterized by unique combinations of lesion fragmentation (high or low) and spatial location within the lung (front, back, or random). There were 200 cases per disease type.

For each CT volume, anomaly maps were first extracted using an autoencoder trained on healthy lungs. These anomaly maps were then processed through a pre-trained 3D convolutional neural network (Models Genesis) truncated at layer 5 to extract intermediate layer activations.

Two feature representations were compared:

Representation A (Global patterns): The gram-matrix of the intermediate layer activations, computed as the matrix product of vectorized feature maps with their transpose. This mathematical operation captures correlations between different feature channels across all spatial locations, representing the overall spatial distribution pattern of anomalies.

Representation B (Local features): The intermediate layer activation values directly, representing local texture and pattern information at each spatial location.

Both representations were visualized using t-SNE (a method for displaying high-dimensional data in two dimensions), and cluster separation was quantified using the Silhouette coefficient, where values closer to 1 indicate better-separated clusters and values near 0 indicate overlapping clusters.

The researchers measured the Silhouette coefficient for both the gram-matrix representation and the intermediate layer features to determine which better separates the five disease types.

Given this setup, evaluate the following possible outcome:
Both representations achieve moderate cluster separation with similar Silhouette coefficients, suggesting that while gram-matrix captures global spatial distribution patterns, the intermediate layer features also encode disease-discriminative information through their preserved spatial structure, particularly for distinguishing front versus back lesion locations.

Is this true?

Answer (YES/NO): NO